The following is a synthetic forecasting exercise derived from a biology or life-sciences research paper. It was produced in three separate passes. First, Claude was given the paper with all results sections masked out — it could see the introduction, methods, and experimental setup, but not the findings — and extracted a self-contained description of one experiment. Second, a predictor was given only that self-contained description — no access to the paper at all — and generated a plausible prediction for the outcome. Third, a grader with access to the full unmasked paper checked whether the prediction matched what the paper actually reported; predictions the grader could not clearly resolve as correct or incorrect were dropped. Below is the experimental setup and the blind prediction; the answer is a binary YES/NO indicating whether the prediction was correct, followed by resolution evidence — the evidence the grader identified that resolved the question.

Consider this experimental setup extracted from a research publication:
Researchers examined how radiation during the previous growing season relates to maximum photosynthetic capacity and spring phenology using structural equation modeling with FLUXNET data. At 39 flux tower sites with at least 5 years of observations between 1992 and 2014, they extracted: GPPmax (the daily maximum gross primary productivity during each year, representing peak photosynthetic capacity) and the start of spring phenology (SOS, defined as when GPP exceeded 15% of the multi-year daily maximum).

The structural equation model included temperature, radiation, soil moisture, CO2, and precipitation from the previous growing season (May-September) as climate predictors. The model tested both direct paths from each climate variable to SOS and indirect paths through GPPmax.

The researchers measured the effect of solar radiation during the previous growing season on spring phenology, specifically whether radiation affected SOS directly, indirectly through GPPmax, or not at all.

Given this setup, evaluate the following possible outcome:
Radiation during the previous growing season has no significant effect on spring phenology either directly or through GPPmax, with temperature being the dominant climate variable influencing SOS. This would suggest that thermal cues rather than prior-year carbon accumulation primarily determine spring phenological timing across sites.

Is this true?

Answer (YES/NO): NO